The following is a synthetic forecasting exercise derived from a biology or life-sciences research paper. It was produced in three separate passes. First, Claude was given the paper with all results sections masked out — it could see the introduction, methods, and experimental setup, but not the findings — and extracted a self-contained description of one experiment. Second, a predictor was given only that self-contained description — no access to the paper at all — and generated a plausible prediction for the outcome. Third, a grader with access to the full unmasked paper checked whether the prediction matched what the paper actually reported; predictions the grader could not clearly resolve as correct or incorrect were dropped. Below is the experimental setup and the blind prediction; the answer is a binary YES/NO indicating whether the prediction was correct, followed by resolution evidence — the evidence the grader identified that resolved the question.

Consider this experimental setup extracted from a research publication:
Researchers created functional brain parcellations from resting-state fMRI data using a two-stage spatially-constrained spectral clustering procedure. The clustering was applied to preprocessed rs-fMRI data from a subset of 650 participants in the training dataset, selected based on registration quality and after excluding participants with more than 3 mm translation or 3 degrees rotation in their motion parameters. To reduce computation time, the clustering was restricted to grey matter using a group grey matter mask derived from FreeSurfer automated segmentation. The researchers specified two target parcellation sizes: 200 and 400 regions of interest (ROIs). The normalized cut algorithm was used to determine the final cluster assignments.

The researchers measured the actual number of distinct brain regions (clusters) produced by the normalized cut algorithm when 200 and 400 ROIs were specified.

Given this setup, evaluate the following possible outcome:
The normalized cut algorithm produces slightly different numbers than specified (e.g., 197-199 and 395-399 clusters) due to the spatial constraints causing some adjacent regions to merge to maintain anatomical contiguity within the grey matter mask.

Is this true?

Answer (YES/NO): NO